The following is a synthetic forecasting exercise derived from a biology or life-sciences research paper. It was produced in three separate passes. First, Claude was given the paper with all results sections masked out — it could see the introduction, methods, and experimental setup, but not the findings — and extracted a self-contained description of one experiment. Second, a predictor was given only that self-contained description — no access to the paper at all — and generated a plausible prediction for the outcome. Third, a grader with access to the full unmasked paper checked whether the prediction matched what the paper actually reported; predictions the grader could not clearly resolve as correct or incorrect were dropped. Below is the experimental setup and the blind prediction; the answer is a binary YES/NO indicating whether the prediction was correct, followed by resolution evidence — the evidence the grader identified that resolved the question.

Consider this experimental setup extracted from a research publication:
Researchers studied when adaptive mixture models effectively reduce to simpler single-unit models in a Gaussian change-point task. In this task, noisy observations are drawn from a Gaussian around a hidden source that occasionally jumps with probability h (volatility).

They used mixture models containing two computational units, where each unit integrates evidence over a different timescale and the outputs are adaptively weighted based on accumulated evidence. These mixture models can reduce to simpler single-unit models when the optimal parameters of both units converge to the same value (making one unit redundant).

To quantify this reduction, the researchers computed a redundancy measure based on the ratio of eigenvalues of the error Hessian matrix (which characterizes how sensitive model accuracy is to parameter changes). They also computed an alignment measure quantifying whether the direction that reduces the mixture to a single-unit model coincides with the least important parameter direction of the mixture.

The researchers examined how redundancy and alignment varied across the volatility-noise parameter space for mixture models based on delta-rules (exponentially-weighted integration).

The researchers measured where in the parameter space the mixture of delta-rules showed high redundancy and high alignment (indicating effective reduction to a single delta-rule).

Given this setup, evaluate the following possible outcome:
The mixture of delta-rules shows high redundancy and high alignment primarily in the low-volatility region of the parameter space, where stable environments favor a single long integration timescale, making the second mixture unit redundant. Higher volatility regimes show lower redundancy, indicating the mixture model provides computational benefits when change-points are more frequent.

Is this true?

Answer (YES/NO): NO